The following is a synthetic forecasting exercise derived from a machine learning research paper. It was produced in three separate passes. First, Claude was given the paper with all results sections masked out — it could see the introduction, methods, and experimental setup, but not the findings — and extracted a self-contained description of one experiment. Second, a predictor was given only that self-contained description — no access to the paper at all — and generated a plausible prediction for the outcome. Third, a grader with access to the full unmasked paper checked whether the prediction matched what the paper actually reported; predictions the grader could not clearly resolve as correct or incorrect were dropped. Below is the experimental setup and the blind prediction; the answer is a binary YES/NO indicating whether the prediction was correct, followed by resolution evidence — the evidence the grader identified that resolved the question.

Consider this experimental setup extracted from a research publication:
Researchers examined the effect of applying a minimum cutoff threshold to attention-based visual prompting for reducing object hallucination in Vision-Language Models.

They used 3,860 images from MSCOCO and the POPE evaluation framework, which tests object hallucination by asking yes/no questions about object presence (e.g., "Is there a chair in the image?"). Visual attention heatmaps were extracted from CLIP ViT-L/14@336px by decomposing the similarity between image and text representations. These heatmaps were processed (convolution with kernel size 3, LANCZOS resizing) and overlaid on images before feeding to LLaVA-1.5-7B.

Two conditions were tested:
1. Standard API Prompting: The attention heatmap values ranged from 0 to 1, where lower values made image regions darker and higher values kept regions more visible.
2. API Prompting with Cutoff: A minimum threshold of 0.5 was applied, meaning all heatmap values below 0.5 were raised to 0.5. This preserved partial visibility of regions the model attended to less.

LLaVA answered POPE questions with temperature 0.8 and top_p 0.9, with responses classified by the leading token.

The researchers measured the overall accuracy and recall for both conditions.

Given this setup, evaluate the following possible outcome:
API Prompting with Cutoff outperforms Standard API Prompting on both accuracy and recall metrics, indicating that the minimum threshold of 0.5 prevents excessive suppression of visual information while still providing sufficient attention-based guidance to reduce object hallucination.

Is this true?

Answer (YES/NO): YES